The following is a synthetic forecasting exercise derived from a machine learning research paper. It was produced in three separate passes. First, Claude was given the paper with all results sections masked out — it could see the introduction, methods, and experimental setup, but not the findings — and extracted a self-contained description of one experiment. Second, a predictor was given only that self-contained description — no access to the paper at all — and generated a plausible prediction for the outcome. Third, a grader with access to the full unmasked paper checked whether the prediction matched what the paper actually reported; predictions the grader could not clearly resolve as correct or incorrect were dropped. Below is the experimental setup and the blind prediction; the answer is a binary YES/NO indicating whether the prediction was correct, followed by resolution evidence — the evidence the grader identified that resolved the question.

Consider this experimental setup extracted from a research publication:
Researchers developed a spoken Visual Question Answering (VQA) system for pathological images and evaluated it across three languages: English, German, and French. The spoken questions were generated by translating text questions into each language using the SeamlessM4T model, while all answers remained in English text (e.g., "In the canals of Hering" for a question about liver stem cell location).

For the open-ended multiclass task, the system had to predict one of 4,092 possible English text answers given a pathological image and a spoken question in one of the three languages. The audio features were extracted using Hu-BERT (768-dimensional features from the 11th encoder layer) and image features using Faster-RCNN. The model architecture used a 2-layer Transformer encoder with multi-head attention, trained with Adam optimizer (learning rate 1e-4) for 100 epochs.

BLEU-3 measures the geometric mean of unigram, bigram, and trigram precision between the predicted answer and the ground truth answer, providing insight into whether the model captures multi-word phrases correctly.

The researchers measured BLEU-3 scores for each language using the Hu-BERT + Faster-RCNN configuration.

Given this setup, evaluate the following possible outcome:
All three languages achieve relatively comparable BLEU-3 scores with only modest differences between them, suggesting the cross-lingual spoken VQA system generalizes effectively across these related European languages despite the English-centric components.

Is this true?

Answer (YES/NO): NO